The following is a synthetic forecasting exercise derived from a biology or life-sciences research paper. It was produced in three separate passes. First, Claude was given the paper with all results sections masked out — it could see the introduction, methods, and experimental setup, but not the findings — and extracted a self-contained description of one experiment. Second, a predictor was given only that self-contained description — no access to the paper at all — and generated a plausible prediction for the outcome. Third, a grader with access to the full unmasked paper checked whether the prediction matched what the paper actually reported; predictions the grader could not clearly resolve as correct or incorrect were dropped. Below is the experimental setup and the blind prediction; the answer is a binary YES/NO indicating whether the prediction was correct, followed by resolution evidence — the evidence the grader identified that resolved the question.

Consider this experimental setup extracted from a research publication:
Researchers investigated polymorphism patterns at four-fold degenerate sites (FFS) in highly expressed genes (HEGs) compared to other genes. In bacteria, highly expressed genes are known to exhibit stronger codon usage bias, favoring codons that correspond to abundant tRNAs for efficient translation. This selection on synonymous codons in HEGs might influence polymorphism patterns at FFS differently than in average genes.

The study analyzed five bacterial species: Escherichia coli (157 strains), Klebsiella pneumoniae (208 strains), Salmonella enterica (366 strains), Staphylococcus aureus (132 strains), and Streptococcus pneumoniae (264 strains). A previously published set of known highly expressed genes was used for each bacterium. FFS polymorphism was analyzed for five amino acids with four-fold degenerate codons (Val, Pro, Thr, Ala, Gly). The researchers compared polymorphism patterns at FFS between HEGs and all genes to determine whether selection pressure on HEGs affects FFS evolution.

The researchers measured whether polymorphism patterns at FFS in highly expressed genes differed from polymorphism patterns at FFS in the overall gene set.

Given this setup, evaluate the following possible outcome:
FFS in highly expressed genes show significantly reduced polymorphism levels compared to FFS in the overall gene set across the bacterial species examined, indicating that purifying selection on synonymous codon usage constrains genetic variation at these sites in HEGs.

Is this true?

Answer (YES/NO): NO